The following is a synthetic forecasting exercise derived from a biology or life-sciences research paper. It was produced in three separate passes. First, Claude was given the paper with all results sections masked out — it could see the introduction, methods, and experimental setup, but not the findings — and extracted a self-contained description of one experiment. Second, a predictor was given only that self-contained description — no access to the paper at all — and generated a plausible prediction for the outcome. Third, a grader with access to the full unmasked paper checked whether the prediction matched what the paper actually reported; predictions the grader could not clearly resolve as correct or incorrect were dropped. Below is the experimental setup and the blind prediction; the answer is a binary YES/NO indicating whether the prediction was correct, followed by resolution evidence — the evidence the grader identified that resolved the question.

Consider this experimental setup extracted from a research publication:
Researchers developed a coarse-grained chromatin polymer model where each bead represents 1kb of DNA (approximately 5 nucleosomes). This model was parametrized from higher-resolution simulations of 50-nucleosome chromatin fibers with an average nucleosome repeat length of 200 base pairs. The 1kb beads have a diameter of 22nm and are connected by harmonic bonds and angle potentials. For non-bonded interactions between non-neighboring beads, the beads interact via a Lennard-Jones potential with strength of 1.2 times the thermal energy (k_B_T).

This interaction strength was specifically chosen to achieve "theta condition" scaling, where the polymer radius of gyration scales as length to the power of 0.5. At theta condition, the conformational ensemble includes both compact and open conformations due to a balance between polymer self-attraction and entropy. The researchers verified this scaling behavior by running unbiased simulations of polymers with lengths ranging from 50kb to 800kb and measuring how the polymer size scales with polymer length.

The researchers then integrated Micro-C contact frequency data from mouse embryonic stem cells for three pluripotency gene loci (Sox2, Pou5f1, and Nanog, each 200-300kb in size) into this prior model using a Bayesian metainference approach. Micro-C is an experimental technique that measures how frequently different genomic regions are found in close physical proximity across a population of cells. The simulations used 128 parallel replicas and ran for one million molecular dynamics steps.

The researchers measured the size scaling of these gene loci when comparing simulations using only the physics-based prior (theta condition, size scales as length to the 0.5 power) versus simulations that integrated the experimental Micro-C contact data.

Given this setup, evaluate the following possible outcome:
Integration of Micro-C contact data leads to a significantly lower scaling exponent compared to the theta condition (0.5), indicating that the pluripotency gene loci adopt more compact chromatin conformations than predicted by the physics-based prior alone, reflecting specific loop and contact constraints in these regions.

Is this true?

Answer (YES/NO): YES